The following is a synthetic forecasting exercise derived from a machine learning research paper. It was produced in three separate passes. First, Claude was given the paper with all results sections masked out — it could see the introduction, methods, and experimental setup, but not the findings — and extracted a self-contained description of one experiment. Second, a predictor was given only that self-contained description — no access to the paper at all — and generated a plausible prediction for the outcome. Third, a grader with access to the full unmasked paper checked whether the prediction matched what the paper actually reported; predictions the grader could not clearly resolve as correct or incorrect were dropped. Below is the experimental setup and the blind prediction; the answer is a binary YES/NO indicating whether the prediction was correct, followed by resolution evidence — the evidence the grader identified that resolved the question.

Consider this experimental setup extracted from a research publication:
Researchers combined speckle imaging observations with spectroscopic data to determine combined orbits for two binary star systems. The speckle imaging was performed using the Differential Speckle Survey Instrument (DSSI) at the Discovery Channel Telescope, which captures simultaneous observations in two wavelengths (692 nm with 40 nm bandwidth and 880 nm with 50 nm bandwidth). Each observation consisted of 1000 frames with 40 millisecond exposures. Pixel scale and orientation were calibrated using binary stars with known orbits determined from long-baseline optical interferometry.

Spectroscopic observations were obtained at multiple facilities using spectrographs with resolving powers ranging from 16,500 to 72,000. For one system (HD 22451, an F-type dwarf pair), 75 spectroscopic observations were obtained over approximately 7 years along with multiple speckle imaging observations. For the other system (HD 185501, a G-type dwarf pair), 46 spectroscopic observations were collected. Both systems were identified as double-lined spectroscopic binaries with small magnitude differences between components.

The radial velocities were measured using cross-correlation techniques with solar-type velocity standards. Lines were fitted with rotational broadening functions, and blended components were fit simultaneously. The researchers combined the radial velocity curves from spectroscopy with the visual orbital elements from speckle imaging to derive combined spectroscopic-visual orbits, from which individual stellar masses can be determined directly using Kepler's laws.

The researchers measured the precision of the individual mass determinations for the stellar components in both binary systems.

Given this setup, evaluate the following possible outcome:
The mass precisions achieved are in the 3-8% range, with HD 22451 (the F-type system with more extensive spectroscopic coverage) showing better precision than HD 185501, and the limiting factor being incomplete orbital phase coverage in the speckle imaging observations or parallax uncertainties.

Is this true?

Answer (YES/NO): NO